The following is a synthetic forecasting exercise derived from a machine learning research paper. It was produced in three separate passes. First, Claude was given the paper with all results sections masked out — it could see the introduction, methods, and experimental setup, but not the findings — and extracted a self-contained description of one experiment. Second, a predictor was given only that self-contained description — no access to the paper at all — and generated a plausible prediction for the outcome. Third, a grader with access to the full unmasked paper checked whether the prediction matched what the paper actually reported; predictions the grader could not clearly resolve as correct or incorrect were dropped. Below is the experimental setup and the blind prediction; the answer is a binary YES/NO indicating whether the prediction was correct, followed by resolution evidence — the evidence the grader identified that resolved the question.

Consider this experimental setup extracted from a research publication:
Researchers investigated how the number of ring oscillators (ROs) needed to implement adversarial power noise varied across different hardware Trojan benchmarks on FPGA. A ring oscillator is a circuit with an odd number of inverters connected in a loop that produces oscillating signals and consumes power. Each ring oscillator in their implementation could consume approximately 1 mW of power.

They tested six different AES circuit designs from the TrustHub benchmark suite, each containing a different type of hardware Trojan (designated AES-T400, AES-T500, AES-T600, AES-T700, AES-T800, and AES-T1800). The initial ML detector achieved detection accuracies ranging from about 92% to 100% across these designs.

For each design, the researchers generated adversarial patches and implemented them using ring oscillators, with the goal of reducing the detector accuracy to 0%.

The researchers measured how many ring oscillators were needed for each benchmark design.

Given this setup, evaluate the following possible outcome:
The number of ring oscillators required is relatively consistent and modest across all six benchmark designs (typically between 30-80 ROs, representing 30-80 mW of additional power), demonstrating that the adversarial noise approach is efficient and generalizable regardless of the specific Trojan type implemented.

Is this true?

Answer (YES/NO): NO